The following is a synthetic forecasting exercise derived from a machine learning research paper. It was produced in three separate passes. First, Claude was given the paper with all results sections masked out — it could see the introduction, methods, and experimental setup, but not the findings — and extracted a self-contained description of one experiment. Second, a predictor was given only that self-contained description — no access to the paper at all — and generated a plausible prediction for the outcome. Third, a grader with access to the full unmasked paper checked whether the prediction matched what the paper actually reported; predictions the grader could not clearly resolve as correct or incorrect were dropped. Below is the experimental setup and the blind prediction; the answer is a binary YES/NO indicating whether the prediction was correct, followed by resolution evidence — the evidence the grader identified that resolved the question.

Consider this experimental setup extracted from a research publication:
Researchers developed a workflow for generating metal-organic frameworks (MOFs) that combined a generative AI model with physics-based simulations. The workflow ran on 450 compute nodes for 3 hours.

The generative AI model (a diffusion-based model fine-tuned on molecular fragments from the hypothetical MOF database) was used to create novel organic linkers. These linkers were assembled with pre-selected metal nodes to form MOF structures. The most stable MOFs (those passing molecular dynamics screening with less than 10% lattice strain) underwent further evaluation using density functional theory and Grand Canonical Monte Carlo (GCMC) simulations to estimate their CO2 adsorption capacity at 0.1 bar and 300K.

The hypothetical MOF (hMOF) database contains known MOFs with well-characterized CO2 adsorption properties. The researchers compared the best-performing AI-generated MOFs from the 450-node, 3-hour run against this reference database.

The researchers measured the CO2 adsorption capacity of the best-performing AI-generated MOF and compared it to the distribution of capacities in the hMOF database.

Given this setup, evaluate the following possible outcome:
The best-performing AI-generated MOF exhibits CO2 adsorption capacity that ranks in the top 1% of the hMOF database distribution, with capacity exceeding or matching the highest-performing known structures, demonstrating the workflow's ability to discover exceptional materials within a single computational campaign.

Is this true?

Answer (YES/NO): YES